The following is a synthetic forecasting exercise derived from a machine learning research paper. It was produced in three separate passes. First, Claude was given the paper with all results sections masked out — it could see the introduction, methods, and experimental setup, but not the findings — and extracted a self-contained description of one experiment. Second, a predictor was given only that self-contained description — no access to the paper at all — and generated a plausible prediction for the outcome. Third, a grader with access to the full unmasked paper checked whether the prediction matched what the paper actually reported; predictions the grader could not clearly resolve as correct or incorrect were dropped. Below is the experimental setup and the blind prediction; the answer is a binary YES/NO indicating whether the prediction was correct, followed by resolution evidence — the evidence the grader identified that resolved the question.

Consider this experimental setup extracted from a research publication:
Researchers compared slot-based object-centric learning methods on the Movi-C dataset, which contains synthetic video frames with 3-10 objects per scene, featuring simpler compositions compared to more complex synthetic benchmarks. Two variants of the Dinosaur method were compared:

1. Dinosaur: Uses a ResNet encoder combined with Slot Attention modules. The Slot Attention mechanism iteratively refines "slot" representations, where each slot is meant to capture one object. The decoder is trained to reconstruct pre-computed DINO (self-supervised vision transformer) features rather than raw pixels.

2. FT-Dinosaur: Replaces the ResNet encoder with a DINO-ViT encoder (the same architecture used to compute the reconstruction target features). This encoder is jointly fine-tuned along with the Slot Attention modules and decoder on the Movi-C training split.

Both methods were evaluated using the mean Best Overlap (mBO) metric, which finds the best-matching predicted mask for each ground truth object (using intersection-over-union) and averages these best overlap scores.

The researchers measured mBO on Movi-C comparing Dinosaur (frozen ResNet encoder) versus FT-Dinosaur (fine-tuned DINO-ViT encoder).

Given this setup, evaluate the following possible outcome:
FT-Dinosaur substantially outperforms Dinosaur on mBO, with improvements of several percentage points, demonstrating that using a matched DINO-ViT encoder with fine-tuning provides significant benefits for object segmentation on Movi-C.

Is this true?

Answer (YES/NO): YES